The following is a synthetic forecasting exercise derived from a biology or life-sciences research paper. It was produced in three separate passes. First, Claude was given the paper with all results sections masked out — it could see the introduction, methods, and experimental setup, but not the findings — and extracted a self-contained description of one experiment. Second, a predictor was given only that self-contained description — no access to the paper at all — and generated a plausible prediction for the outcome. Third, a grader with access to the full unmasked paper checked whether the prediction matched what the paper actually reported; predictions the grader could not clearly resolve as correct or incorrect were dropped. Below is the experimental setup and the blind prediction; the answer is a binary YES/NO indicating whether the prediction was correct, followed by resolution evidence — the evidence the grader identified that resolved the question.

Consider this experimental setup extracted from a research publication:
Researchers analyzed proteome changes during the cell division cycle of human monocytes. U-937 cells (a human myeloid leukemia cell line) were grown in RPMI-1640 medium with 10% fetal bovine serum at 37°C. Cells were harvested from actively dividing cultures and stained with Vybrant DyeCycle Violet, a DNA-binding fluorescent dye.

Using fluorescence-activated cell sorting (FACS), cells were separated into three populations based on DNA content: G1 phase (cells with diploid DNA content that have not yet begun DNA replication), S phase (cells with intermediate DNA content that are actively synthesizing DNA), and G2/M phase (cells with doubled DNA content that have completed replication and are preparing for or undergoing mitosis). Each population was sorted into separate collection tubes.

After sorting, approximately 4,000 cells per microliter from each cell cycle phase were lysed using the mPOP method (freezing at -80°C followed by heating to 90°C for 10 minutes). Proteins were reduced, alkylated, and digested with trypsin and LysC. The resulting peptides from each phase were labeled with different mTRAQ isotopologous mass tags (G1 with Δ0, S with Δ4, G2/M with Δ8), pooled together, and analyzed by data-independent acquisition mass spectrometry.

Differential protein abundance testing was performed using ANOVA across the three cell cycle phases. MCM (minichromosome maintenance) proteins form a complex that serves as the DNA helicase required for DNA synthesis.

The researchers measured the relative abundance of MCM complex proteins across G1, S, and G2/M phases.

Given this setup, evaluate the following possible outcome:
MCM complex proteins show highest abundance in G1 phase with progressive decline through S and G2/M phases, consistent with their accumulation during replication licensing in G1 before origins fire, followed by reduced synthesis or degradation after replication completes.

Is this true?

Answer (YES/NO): NO